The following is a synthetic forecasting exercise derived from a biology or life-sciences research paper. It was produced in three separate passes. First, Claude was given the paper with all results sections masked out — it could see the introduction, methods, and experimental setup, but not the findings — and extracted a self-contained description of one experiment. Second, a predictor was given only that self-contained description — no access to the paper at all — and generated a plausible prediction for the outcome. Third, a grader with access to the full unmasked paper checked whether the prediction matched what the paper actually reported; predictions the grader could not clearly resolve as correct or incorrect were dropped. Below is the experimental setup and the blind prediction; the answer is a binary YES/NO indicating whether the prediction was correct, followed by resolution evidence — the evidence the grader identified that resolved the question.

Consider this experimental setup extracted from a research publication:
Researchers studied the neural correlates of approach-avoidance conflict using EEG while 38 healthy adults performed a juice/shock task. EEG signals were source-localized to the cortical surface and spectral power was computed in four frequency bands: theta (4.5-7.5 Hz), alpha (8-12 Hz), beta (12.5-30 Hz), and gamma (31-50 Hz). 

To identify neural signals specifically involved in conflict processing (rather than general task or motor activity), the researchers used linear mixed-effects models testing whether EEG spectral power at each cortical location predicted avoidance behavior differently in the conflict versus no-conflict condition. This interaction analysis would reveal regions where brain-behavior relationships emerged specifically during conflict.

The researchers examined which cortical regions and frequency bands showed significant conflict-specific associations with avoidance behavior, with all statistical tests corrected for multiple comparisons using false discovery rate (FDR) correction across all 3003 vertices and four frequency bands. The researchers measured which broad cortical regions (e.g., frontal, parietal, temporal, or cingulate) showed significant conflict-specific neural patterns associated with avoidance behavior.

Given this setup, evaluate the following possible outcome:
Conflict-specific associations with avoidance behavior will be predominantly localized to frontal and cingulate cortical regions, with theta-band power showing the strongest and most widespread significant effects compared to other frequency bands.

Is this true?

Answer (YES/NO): NO